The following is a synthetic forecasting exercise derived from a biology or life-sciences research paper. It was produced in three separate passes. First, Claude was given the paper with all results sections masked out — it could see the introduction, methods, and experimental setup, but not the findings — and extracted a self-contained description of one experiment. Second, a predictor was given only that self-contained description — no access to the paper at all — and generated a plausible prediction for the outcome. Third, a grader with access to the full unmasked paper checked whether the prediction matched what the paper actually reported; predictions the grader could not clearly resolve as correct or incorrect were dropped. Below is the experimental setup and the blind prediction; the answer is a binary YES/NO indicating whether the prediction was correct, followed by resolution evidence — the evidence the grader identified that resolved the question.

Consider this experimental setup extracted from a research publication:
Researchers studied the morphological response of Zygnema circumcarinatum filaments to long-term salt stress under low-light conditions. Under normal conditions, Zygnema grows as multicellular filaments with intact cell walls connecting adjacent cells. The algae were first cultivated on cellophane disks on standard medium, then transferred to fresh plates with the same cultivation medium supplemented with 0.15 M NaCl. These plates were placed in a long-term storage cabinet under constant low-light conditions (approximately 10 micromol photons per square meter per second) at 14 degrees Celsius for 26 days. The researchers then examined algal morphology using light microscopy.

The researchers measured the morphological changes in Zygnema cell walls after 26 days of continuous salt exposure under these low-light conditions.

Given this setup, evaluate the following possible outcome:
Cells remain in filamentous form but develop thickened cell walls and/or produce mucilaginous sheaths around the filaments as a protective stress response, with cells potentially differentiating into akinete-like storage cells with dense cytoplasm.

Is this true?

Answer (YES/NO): NO